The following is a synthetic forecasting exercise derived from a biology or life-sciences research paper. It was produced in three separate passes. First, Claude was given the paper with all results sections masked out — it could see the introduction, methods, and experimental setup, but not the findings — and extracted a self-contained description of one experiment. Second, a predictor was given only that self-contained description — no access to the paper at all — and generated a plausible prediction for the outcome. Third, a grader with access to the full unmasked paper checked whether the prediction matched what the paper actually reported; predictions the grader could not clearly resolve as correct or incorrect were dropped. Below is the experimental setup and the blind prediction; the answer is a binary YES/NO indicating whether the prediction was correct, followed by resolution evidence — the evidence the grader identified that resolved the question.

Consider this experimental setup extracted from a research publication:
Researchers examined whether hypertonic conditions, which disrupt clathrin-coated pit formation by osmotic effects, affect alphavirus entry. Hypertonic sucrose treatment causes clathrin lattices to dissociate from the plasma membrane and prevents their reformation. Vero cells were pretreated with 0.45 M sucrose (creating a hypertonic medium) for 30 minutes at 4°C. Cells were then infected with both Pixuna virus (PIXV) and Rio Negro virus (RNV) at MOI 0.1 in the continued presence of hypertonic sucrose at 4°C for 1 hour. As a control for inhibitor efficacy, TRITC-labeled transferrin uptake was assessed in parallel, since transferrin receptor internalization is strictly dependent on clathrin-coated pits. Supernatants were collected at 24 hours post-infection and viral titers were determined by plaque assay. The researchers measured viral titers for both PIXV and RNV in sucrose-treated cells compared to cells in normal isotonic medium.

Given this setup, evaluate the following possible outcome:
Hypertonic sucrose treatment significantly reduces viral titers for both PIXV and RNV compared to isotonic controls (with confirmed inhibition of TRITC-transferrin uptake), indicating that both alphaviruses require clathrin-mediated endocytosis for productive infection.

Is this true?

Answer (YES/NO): NO